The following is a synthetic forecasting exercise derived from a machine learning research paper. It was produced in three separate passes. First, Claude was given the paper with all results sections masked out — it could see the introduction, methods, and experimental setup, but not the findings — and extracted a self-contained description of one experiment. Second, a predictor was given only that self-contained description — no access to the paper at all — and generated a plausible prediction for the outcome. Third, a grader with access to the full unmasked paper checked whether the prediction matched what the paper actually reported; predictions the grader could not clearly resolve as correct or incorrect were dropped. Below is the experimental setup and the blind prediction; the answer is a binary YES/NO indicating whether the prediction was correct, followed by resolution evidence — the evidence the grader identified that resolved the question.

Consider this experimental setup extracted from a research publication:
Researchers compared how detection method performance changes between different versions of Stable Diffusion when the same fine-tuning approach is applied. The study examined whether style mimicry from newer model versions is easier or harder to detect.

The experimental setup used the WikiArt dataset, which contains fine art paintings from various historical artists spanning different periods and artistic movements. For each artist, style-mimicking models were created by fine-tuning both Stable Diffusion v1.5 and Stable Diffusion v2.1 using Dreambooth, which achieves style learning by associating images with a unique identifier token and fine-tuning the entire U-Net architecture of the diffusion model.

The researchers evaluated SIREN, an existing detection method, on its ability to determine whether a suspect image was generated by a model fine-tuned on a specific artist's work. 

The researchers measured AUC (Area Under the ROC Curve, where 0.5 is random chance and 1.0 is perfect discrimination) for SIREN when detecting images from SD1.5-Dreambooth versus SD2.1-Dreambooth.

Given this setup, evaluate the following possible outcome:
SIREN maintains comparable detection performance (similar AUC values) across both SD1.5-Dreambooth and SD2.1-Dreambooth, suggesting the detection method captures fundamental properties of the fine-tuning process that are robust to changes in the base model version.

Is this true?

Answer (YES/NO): NO